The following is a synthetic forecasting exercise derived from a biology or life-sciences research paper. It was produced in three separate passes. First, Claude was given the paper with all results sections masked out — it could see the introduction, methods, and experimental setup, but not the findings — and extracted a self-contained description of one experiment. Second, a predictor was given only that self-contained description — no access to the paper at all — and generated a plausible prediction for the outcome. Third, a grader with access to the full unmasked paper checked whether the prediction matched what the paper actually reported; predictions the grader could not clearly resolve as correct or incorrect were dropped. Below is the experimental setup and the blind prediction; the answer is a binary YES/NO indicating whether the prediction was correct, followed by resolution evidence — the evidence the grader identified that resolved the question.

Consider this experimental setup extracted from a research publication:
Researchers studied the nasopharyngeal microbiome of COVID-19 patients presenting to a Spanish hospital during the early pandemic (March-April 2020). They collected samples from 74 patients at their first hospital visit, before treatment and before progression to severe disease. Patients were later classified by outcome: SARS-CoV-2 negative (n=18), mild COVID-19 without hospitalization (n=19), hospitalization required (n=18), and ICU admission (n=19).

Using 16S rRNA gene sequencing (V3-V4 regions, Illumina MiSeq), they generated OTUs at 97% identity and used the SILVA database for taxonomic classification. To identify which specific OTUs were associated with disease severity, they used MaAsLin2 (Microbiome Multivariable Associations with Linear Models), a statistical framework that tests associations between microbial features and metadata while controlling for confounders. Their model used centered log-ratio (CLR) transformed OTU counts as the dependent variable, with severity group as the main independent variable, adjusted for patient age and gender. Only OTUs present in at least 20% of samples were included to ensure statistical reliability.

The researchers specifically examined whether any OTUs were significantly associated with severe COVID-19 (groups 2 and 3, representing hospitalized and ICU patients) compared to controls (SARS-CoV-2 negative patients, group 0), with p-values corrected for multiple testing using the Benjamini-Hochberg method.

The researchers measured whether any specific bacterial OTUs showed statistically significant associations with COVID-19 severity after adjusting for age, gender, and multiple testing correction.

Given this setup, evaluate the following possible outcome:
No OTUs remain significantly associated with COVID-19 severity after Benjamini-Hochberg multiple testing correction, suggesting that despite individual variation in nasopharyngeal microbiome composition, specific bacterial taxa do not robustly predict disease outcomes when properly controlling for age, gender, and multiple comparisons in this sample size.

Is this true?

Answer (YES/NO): NO